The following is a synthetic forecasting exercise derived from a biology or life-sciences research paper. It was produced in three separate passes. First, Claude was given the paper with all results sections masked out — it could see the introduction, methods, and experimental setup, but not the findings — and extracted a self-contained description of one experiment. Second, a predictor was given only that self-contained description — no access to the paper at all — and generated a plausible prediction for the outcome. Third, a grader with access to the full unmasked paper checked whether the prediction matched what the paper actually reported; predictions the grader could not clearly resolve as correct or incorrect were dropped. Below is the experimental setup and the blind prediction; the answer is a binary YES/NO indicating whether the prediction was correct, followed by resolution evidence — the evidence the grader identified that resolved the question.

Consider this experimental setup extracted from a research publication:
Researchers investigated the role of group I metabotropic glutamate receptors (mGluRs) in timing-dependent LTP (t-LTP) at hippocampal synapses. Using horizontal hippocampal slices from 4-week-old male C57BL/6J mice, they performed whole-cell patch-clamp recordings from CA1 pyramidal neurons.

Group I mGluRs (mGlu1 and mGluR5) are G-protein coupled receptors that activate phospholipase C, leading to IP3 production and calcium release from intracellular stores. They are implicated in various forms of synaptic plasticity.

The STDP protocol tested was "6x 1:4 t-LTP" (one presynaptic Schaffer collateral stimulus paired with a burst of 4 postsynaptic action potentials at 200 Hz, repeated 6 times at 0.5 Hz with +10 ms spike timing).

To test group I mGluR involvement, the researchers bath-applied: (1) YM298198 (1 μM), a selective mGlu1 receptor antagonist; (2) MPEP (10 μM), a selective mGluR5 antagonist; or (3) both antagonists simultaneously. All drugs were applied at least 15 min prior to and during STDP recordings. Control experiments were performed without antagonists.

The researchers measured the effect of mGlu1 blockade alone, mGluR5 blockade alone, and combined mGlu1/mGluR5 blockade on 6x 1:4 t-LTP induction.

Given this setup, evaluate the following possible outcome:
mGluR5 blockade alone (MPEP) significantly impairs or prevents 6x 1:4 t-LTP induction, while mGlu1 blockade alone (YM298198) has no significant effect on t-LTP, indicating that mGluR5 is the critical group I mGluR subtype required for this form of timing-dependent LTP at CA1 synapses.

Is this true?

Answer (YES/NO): NO